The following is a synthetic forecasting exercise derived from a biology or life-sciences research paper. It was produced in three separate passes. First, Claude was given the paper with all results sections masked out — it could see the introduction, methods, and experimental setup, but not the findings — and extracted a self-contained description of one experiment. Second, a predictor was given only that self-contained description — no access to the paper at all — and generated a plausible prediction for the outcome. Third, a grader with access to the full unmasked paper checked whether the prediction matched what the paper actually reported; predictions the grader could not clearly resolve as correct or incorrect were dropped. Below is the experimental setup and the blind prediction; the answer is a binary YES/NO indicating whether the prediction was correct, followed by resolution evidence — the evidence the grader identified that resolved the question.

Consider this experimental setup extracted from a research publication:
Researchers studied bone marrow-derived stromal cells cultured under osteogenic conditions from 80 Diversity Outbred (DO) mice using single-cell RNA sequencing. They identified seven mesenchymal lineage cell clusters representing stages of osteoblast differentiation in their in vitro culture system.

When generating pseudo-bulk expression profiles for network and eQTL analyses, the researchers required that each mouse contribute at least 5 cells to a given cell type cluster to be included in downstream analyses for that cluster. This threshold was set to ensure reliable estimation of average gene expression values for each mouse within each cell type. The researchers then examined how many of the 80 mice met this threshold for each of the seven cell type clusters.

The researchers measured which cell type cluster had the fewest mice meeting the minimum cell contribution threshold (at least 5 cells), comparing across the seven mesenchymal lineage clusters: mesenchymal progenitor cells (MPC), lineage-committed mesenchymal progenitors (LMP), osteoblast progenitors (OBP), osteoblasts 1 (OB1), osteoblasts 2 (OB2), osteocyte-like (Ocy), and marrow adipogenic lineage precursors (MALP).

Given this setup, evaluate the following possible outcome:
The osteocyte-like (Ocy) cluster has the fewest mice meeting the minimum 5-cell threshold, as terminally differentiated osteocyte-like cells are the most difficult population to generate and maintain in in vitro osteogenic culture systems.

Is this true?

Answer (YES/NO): NO